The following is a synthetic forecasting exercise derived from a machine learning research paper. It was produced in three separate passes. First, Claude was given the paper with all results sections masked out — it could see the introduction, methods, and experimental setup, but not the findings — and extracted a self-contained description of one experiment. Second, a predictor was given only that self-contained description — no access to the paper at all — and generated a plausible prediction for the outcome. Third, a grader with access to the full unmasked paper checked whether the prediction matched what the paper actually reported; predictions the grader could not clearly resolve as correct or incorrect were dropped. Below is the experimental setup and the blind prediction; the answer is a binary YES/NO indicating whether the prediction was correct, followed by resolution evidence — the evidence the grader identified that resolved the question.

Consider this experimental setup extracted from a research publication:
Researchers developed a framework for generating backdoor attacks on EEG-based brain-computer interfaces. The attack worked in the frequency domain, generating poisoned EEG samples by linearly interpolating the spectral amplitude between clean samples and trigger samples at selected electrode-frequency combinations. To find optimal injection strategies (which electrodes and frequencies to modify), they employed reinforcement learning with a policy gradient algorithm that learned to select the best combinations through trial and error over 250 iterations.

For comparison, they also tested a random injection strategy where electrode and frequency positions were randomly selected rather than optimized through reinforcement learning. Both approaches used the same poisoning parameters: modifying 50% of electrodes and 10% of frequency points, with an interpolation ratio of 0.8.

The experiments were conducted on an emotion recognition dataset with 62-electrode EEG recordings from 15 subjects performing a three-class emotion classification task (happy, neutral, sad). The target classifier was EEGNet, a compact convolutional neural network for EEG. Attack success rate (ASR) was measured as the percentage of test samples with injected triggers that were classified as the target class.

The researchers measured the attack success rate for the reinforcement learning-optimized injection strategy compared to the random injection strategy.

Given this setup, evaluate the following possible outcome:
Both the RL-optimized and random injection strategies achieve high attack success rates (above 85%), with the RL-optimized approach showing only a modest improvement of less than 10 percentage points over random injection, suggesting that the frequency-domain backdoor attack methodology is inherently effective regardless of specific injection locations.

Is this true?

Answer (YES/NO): NO